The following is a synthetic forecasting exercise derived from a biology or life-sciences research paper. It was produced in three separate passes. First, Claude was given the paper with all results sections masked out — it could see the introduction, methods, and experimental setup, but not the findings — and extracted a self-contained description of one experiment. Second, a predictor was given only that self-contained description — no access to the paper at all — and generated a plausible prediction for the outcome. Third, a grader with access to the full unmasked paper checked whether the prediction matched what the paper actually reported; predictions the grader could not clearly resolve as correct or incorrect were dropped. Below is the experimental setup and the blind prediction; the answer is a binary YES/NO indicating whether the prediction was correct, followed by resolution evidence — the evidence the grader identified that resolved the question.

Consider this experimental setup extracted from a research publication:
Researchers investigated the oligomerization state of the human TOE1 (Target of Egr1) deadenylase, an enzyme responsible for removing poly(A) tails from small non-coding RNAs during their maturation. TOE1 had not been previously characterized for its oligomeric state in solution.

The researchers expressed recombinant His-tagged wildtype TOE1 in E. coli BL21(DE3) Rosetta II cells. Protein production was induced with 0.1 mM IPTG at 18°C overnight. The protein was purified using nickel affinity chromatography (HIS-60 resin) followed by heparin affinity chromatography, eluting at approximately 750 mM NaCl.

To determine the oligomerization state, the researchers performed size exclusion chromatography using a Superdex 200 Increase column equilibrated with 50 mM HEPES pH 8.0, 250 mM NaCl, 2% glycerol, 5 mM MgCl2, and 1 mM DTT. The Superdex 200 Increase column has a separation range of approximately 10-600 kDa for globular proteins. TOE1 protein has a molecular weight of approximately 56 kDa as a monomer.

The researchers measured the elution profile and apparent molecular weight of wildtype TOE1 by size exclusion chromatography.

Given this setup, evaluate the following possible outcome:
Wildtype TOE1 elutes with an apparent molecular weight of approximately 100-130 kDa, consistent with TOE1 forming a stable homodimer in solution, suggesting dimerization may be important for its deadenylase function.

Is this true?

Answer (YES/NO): NO